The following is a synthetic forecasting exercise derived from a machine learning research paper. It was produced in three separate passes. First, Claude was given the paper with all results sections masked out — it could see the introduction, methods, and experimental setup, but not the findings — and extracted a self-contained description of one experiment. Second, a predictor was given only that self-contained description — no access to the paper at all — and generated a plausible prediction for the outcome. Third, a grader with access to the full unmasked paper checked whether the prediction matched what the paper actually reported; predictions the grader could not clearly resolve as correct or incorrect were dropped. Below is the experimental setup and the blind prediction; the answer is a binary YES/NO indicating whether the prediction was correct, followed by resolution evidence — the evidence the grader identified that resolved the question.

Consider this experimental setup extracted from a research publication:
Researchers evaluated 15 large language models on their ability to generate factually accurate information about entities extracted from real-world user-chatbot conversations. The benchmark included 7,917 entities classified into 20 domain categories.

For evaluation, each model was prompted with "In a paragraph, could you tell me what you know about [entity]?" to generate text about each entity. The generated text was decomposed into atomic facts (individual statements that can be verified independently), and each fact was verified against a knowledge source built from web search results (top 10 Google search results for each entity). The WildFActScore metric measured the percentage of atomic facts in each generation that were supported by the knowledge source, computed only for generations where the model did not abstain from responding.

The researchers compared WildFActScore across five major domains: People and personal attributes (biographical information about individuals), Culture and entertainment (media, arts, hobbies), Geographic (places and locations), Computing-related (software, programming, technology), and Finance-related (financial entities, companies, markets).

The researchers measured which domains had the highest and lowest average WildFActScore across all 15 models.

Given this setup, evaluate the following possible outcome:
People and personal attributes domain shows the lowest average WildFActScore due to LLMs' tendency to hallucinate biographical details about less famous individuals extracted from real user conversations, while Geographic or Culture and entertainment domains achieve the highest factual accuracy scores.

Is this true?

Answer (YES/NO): YES